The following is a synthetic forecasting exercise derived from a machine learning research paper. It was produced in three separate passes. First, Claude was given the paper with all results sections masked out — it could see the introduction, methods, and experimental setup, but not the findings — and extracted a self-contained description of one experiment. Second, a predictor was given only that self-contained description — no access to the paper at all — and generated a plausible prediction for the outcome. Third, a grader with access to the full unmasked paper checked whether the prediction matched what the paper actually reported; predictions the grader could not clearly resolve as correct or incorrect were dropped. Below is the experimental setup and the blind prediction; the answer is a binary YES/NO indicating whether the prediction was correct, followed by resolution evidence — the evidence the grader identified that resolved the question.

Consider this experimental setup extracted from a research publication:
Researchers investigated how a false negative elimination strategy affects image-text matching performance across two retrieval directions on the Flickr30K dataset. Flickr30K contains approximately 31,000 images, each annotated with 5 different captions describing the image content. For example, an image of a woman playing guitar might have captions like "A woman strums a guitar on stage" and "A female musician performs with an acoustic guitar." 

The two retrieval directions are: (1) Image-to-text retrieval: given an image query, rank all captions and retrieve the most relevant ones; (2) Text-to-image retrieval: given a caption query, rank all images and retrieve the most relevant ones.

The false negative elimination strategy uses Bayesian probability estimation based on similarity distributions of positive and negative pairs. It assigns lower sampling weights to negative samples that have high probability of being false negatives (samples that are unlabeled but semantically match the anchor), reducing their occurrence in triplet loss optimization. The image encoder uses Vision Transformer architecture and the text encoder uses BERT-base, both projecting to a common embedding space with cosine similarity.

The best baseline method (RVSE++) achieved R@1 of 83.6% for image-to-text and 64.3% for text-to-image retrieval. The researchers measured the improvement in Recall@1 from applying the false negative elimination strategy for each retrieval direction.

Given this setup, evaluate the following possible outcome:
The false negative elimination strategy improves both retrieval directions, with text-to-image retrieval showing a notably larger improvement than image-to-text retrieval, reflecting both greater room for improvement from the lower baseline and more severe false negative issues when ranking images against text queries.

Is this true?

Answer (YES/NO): YES